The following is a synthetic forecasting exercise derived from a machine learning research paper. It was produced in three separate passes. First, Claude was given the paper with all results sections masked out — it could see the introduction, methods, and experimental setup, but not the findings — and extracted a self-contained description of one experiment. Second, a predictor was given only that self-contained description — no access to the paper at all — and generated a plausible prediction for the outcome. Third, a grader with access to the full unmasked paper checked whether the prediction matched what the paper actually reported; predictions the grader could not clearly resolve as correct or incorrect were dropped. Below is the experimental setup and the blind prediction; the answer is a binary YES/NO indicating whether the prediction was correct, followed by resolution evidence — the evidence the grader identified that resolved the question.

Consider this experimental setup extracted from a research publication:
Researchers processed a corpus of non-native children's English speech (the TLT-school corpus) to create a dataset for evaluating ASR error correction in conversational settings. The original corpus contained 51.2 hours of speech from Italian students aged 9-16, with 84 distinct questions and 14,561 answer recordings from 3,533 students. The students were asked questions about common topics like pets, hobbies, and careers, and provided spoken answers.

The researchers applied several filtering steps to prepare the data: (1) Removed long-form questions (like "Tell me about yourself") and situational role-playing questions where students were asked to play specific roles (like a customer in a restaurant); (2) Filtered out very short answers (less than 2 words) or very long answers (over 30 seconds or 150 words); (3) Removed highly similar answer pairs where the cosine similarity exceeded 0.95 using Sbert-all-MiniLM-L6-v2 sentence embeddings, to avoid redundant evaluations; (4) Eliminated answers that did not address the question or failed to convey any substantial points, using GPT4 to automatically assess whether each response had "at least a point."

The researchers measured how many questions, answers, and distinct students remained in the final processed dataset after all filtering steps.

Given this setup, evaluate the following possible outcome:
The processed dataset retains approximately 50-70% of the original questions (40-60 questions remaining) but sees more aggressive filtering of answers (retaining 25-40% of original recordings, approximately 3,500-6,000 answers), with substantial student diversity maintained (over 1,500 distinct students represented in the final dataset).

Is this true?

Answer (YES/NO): YES